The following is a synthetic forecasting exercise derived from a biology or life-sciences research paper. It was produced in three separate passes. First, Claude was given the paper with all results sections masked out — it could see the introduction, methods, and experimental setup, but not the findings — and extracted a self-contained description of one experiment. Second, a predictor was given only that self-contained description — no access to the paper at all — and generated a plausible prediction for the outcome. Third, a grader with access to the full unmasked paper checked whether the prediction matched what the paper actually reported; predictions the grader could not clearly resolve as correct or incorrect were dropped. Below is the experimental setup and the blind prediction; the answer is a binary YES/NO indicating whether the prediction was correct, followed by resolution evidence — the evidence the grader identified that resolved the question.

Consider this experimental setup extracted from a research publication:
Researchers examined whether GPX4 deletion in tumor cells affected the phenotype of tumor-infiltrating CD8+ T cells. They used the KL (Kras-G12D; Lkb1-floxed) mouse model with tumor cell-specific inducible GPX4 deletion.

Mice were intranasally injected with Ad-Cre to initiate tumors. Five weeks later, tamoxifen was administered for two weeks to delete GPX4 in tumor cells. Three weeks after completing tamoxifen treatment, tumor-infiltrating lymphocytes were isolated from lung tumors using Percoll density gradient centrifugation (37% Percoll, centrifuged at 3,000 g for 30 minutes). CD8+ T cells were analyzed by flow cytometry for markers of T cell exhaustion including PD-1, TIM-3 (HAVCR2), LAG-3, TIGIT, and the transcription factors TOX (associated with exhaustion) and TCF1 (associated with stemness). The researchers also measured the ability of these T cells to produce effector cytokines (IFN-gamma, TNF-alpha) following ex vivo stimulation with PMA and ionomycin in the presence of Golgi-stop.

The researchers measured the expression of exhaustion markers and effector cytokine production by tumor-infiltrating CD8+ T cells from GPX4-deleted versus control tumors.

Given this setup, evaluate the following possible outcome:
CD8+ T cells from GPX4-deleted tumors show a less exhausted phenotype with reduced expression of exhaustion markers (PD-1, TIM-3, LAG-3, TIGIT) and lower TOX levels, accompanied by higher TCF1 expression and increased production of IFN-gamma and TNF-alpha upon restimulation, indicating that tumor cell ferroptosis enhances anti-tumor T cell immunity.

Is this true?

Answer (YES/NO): NO